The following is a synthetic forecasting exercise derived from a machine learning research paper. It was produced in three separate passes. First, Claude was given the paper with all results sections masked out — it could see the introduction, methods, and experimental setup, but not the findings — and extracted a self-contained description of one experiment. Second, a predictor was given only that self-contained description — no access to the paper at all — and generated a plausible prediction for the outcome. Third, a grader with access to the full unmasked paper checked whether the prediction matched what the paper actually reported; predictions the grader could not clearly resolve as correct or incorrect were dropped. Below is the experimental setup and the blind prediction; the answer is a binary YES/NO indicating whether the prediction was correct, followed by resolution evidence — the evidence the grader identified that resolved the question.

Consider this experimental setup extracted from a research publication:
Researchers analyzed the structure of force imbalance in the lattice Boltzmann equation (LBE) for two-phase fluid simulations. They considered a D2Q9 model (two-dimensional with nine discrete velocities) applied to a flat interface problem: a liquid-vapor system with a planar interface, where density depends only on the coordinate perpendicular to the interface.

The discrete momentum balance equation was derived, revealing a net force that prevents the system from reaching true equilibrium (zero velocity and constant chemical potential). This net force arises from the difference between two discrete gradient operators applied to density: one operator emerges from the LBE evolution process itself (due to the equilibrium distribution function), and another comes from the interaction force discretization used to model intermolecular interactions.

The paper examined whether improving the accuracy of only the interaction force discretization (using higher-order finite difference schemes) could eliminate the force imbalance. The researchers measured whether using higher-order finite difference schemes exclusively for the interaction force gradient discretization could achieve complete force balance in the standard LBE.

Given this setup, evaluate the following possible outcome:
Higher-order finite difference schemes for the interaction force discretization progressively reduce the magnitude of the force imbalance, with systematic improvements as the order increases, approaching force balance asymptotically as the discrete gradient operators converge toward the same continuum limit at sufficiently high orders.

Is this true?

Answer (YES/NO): NO